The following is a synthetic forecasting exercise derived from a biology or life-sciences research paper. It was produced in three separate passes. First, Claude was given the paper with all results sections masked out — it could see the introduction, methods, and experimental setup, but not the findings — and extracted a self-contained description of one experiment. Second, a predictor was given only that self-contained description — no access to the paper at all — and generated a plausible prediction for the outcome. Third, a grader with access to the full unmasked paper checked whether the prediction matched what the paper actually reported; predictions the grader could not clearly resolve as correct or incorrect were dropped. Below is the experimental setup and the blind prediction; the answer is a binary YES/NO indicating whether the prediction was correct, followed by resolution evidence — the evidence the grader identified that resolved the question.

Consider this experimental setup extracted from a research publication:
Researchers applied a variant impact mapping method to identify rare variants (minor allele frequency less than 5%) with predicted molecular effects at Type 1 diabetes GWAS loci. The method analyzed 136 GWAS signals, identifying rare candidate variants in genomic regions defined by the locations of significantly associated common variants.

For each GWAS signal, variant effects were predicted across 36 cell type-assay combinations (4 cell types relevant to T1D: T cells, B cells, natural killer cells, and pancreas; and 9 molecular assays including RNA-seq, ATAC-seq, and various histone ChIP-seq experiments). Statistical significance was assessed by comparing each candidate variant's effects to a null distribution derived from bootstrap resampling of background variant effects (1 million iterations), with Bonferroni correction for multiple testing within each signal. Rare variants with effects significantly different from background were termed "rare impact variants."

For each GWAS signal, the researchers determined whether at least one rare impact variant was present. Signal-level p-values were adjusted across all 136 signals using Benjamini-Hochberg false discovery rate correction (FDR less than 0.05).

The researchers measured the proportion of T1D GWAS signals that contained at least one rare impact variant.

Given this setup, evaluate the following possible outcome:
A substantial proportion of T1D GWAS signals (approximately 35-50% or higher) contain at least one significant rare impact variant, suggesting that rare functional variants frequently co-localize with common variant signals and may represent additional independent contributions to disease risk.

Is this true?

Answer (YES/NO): YES